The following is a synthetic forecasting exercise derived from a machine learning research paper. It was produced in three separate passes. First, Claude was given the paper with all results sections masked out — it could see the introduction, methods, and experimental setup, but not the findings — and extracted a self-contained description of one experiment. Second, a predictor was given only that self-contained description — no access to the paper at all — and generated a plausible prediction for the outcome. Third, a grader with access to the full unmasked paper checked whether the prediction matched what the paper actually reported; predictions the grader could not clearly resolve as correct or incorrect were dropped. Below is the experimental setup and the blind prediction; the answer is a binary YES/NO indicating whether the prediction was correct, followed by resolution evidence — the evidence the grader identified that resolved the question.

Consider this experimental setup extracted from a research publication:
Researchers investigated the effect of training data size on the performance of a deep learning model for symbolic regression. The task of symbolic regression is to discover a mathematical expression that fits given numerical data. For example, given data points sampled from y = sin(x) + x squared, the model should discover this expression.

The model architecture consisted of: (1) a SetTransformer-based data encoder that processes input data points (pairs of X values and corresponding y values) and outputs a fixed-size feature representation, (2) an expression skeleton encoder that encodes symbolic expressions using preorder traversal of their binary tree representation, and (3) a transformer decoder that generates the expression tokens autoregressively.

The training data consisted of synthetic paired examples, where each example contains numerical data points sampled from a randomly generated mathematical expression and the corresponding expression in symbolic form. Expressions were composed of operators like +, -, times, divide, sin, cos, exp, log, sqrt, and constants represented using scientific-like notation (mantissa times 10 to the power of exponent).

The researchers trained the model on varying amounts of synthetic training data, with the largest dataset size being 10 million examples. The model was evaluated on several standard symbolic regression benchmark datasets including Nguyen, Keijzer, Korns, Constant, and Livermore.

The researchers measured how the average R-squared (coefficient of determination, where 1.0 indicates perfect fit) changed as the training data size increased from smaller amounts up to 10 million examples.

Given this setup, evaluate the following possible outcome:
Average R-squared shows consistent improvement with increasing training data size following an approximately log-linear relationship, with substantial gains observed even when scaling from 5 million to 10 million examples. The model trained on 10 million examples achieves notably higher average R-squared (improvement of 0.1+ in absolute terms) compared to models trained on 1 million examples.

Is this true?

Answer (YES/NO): NO